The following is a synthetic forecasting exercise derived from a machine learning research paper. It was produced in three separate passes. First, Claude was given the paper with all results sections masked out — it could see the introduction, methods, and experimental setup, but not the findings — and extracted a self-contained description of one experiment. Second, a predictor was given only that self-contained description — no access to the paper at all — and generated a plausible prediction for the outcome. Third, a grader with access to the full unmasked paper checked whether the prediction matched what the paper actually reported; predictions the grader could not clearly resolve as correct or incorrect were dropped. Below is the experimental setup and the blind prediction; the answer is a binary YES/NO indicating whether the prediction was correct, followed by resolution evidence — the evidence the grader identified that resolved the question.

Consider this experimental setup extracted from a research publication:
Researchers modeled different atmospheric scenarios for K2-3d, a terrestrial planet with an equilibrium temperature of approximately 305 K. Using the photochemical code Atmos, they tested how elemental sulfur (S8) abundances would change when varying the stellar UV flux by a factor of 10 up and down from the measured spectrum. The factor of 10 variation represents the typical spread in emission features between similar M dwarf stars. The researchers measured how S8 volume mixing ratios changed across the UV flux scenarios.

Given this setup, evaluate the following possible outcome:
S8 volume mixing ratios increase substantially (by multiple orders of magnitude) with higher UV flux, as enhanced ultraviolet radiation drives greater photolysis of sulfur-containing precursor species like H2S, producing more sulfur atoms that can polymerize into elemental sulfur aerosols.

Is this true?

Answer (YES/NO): NO